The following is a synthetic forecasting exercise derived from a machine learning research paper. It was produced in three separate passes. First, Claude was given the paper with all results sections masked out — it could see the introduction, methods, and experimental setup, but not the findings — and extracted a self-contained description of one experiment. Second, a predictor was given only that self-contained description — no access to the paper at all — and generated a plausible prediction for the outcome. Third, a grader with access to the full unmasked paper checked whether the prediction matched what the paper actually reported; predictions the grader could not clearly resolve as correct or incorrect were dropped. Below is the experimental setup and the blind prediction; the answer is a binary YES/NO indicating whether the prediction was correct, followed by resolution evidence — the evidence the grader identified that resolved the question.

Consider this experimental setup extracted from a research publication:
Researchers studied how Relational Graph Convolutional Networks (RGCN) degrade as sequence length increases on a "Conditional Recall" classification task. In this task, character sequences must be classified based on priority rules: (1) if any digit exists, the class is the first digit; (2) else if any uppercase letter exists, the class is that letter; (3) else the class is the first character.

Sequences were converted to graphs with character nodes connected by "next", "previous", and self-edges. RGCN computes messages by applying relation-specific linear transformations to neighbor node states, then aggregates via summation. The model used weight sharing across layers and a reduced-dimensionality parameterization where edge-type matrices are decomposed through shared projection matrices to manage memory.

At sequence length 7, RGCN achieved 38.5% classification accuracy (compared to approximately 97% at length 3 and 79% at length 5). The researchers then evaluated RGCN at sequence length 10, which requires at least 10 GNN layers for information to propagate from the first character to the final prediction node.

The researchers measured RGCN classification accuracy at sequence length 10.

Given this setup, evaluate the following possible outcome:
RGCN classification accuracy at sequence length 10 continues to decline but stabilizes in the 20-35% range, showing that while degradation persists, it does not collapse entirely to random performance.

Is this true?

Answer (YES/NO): NO